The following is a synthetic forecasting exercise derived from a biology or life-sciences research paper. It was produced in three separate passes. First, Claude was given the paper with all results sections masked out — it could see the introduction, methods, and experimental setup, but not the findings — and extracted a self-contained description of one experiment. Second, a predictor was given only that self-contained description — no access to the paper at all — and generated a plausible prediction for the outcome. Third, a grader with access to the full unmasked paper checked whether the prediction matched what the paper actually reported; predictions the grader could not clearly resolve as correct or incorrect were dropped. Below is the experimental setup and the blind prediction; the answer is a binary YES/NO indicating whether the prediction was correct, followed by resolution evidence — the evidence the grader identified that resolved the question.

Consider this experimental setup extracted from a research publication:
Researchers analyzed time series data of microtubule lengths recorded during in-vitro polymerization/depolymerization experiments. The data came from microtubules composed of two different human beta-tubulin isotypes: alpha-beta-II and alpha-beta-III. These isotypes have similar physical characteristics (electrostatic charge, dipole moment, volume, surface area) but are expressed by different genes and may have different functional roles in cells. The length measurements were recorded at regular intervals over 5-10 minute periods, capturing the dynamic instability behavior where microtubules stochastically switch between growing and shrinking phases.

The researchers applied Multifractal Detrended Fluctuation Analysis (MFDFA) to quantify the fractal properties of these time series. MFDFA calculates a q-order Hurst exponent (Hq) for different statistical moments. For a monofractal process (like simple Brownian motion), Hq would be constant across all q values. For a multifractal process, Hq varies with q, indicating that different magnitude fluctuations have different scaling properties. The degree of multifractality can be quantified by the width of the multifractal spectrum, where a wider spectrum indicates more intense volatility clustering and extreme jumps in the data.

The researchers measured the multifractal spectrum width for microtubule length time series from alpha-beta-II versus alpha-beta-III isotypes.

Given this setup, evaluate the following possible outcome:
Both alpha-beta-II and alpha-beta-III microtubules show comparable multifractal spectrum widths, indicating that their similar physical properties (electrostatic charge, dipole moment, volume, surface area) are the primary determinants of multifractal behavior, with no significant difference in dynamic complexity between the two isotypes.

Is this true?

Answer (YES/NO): NO